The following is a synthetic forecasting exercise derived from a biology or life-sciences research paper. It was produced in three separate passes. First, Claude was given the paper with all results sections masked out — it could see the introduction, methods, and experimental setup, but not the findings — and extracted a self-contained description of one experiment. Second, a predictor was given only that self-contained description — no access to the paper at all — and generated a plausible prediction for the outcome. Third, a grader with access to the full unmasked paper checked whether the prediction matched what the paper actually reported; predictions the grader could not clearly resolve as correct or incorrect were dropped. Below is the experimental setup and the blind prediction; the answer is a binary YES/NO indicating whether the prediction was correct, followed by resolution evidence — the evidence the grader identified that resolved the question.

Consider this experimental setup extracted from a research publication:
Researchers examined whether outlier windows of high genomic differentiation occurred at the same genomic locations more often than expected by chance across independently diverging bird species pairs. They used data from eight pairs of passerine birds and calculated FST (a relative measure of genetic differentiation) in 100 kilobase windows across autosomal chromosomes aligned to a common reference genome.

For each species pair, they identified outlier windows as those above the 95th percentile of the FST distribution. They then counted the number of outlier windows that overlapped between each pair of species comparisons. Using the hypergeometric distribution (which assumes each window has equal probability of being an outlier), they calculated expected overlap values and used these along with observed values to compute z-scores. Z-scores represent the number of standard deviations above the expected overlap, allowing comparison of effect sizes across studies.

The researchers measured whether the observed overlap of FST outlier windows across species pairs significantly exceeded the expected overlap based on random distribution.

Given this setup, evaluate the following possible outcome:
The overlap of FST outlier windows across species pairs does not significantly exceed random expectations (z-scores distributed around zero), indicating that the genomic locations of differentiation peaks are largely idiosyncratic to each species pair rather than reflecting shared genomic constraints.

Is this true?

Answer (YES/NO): NO